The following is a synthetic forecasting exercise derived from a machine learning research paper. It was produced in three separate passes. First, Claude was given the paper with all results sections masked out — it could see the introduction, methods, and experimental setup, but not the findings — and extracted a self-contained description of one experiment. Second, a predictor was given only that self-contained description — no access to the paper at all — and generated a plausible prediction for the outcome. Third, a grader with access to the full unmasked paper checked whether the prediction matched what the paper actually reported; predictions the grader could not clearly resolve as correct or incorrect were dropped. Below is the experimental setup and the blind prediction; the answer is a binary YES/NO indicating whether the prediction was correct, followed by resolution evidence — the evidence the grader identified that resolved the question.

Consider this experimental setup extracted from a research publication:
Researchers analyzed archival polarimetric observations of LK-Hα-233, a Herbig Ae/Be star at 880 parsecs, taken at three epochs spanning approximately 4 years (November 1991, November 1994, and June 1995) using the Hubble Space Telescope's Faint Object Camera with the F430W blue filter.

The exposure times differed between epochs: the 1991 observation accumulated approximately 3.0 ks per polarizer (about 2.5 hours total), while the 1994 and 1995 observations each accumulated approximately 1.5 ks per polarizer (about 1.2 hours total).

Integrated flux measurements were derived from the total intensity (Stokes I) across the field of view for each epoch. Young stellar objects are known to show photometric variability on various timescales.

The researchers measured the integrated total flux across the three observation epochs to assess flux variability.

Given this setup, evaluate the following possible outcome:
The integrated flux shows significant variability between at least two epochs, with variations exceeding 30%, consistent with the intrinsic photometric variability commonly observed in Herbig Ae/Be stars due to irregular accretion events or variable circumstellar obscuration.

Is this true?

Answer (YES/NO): NO